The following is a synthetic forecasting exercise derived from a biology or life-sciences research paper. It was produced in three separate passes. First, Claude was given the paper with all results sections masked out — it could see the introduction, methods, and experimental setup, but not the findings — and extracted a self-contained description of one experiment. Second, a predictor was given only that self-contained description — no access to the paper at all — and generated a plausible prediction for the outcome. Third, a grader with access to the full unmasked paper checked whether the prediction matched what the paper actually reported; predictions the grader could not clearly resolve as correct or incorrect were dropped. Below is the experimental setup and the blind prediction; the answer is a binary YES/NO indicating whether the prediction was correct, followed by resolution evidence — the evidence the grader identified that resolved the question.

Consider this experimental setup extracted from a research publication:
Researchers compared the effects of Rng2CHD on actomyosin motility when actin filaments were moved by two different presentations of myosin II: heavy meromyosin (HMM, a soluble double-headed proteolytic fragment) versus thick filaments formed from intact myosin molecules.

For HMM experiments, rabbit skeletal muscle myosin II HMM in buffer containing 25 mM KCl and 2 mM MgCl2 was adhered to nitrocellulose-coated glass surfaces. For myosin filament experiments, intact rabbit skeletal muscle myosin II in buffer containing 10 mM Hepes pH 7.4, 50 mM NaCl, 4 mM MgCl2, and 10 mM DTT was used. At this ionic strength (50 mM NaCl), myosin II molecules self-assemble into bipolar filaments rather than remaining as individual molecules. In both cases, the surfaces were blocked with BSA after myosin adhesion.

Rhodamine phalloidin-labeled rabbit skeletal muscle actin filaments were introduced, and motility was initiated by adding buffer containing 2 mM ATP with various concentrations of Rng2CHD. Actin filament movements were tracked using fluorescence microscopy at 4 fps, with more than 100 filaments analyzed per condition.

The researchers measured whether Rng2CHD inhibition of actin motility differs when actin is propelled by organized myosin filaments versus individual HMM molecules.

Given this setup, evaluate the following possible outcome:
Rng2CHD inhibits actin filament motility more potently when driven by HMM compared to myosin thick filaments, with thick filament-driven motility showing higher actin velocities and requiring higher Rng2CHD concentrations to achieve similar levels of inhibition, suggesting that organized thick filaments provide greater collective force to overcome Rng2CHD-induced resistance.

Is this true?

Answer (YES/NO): NO